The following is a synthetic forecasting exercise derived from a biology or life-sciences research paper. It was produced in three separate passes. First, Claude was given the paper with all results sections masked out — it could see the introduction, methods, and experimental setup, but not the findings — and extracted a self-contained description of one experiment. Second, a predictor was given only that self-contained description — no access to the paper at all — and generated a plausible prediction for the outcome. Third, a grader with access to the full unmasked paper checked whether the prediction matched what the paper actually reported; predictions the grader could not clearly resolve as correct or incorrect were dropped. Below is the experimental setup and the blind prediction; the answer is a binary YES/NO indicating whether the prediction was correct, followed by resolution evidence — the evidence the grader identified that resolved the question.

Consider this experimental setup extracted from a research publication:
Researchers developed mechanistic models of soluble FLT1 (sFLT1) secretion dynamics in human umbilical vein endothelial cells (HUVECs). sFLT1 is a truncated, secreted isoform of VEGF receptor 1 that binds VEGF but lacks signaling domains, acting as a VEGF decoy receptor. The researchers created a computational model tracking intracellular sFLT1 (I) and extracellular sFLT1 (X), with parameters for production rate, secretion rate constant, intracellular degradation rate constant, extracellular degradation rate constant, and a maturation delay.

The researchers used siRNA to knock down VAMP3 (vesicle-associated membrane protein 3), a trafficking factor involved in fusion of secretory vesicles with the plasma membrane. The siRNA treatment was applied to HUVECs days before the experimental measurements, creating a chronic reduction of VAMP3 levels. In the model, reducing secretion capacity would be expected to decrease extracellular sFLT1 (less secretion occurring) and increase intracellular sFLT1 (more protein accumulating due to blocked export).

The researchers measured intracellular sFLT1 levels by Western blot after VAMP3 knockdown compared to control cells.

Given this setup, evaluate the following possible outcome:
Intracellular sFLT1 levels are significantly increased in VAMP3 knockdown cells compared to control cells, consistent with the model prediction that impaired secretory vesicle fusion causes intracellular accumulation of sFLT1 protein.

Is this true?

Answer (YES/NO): NO